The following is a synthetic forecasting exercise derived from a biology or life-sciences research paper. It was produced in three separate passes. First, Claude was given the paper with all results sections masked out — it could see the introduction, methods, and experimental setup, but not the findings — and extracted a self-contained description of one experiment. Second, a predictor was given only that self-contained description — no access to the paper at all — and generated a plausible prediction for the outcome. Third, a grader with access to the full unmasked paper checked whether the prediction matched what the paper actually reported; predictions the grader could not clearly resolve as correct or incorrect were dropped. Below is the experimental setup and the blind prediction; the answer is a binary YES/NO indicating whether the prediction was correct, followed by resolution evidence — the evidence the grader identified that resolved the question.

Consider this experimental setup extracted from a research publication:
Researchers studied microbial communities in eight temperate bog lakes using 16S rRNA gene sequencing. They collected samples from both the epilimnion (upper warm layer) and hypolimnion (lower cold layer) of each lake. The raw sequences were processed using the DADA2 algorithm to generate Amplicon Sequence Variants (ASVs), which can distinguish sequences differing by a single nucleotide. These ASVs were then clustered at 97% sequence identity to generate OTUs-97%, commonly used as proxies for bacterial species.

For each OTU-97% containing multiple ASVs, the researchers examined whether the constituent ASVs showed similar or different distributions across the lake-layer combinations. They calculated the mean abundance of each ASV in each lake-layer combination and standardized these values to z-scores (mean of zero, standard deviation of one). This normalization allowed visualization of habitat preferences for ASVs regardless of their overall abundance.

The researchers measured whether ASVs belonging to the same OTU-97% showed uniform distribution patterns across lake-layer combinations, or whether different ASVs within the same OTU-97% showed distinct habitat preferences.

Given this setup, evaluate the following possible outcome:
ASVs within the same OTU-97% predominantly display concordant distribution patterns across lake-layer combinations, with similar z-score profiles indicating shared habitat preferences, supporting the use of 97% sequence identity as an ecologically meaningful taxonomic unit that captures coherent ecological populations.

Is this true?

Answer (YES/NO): NO